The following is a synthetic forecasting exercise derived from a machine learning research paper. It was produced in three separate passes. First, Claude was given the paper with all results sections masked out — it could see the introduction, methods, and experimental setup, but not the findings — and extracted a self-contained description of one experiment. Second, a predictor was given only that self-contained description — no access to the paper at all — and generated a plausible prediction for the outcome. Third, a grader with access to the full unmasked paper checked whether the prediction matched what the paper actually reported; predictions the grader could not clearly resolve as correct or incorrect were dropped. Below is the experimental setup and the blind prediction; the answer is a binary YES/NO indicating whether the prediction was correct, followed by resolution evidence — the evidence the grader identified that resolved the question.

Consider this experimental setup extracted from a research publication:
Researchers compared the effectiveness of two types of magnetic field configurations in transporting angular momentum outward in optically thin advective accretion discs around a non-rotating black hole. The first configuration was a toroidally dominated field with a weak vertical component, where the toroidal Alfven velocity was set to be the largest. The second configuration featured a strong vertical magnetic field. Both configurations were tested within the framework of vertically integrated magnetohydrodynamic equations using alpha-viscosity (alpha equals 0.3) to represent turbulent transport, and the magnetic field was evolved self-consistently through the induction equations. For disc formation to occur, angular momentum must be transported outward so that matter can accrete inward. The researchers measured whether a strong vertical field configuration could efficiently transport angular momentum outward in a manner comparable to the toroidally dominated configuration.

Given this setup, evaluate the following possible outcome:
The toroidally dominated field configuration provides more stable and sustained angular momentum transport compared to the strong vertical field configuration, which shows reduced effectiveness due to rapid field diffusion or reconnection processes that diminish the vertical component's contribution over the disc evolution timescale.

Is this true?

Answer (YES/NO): NO